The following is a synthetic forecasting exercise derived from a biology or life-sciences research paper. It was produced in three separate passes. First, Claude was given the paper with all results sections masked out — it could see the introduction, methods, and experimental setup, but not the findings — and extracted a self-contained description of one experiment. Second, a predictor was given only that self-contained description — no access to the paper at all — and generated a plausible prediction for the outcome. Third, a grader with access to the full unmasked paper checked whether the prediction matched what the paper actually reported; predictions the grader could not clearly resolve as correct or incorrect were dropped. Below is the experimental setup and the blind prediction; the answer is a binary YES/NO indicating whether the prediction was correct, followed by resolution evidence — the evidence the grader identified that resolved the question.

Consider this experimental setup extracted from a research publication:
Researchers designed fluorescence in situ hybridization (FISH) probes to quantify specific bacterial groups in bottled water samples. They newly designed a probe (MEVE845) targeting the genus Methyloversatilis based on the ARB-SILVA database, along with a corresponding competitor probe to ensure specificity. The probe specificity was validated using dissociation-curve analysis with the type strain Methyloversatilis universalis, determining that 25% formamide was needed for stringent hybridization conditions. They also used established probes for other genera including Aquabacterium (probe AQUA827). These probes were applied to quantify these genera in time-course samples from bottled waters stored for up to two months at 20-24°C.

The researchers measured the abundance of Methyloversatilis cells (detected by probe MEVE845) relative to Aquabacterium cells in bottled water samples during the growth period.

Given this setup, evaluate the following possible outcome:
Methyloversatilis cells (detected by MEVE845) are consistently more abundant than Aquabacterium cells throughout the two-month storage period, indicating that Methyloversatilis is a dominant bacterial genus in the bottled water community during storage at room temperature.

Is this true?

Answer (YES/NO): NO